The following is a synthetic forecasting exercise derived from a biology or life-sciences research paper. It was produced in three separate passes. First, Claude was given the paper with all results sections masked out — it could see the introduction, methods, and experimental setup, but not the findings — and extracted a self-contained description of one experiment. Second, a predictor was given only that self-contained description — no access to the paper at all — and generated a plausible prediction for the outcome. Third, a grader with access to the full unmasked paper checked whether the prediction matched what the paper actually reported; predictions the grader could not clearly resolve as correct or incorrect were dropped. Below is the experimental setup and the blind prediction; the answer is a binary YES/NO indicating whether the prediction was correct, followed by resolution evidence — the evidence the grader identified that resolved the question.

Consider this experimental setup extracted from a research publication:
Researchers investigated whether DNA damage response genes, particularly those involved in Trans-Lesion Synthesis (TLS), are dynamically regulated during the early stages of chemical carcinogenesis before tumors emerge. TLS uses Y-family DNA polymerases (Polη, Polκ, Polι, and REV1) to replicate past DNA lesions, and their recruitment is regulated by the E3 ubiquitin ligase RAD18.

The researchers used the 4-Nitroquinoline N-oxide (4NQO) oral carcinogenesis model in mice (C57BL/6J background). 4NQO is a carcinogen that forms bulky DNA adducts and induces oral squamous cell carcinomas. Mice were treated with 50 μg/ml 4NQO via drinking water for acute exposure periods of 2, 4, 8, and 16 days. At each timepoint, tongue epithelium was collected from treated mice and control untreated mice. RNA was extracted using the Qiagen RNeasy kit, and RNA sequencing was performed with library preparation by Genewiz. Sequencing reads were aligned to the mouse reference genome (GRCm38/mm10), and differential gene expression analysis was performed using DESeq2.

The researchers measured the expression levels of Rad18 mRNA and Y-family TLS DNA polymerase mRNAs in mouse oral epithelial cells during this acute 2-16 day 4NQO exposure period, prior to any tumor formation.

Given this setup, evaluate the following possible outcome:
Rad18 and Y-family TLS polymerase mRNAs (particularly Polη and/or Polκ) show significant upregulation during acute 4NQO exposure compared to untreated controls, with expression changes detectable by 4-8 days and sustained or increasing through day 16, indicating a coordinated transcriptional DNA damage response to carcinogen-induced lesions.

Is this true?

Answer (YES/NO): YES